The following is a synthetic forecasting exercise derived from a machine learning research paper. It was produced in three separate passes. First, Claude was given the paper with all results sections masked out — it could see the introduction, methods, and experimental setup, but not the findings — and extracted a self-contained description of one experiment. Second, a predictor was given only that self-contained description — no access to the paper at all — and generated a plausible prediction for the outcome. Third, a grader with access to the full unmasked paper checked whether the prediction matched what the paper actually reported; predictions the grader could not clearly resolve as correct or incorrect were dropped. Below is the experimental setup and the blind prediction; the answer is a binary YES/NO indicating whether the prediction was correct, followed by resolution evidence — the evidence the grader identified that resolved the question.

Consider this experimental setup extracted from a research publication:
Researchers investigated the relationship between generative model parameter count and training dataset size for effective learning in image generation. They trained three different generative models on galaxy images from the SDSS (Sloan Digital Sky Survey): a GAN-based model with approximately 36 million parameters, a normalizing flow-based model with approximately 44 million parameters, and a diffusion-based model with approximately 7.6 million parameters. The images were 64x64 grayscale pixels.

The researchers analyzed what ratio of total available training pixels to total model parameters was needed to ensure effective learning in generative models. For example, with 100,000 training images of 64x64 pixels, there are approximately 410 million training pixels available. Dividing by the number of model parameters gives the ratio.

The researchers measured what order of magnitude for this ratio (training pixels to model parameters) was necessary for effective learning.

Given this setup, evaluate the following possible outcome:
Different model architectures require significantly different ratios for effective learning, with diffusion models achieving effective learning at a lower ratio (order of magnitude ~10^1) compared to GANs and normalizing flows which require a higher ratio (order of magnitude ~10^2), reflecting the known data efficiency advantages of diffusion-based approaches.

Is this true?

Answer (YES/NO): NO